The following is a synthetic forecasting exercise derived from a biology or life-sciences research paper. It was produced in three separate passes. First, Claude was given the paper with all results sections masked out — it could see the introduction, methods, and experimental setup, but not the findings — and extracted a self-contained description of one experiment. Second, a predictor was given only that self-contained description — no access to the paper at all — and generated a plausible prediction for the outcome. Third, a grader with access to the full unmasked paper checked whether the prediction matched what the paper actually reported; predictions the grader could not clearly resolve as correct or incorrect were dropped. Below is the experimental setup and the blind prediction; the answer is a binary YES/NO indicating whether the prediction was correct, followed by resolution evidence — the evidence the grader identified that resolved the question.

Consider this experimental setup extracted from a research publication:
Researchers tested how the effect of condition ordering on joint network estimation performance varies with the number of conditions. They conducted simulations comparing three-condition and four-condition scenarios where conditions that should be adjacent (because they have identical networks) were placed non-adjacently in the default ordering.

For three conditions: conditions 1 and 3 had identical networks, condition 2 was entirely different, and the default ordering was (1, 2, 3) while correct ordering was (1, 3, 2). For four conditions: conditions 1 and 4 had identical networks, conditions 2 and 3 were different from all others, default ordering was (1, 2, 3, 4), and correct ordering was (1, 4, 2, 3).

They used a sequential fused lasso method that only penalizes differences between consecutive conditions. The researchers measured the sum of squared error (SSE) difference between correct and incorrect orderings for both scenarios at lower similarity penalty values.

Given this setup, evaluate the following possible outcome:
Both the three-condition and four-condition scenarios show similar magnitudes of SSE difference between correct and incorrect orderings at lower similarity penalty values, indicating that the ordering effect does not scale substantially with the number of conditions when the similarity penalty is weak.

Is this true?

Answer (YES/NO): NO